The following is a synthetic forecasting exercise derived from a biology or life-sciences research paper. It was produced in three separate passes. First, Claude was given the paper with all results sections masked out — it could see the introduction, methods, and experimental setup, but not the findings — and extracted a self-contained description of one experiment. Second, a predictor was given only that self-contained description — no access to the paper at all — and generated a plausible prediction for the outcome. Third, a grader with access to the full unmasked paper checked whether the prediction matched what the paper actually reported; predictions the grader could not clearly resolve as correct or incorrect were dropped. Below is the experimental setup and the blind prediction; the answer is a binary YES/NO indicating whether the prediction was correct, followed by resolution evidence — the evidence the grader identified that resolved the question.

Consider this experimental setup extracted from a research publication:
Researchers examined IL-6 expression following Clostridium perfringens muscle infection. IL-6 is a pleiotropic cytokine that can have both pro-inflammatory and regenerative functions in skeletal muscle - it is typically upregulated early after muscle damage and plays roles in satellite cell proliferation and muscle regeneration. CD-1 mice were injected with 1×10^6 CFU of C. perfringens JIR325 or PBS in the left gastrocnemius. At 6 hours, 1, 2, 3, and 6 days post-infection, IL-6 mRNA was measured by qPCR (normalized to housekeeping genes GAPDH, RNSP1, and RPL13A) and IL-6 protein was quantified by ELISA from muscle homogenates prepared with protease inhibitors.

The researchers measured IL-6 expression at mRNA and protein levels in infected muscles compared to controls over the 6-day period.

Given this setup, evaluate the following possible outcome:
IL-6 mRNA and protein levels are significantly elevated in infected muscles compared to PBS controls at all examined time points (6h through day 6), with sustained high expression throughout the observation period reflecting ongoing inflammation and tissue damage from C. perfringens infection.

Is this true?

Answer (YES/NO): NO